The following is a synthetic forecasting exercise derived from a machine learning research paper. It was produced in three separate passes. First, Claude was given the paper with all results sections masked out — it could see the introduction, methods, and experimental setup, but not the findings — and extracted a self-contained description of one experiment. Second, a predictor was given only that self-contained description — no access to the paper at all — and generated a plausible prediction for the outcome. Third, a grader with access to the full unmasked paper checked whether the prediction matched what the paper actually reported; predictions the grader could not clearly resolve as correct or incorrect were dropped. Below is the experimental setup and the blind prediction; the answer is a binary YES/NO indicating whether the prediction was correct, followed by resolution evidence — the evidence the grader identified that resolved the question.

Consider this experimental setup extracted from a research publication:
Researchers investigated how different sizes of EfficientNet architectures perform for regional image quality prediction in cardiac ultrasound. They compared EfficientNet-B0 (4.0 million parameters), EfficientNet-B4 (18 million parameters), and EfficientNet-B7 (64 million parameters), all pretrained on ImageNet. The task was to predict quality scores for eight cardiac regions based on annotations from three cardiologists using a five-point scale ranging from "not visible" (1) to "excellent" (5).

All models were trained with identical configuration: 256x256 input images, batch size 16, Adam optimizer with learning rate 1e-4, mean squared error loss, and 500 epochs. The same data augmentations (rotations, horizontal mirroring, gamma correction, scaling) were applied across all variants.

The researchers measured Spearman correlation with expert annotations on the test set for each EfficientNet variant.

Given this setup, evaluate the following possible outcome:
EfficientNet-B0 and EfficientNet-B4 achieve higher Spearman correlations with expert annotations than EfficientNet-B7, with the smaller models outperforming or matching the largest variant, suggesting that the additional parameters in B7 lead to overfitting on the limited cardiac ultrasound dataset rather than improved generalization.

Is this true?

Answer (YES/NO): NO